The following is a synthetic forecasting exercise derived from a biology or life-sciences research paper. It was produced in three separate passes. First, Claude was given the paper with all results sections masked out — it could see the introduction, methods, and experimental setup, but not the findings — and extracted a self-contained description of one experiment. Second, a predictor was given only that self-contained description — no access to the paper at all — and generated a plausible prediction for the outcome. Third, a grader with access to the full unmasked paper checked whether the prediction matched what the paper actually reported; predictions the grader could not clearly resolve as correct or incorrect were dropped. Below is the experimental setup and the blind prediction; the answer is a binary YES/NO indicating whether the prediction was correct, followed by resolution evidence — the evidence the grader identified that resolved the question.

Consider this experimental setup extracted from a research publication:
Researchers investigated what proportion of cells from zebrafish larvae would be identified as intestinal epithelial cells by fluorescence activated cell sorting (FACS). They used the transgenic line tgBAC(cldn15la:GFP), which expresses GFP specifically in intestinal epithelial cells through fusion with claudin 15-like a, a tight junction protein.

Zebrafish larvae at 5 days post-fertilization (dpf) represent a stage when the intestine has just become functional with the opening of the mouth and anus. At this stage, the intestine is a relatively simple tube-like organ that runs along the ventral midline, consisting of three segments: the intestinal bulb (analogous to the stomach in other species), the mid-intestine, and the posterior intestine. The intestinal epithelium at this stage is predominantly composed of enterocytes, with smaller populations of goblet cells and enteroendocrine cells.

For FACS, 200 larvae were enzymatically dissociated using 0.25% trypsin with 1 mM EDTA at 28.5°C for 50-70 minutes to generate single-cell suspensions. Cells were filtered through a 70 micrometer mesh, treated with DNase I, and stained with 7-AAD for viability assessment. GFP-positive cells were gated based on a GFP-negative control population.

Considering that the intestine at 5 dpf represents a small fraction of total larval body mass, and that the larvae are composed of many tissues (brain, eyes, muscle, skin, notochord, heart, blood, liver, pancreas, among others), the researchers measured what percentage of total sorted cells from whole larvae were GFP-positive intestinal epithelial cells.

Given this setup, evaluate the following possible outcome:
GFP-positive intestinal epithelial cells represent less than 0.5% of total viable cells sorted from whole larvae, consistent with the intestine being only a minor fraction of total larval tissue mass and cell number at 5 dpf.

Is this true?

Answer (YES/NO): NO